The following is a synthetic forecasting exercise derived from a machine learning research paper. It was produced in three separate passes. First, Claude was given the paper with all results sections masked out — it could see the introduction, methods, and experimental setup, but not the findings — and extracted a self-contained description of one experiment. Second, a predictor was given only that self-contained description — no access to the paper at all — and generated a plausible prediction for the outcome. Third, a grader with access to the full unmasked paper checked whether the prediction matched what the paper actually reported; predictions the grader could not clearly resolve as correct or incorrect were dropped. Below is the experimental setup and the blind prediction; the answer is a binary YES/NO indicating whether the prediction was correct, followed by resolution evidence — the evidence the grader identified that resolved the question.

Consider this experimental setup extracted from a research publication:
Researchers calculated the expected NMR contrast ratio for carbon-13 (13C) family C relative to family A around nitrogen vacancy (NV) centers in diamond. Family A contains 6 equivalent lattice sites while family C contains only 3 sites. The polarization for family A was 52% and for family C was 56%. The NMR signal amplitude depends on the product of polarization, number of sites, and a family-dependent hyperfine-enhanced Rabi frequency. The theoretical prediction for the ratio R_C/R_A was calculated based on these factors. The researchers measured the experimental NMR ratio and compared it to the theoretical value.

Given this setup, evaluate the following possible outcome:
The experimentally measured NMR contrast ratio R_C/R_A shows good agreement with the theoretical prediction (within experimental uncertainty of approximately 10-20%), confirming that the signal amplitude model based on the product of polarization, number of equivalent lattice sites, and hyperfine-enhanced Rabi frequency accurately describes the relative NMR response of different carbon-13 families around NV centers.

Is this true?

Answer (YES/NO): YES